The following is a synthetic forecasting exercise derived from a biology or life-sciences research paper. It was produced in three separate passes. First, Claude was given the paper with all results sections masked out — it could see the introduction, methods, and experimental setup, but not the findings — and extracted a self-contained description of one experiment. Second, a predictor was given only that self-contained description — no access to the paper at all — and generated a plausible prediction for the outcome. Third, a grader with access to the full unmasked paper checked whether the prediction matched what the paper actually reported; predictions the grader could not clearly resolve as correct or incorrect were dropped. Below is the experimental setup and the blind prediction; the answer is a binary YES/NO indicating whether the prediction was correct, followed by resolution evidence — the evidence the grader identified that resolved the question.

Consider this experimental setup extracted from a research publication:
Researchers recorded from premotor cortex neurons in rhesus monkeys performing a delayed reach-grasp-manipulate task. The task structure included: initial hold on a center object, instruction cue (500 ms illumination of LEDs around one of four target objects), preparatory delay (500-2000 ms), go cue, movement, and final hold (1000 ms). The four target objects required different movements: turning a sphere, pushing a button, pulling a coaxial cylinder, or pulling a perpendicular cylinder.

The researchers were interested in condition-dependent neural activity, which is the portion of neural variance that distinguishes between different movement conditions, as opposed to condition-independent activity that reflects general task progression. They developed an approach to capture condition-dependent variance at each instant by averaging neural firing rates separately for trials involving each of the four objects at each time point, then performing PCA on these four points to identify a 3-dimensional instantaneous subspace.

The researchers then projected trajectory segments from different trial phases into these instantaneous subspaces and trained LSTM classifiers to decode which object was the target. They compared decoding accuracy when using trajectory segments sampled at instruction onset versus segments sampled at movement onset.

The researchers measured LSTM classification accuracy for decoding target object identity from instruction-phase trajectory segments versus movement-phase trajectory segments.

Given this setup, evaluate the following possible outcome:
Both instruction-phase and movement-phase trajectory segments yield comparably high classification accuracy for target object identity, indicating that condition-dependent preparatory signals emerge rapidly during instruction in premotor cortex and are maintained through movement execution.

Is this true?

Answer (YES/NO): NO